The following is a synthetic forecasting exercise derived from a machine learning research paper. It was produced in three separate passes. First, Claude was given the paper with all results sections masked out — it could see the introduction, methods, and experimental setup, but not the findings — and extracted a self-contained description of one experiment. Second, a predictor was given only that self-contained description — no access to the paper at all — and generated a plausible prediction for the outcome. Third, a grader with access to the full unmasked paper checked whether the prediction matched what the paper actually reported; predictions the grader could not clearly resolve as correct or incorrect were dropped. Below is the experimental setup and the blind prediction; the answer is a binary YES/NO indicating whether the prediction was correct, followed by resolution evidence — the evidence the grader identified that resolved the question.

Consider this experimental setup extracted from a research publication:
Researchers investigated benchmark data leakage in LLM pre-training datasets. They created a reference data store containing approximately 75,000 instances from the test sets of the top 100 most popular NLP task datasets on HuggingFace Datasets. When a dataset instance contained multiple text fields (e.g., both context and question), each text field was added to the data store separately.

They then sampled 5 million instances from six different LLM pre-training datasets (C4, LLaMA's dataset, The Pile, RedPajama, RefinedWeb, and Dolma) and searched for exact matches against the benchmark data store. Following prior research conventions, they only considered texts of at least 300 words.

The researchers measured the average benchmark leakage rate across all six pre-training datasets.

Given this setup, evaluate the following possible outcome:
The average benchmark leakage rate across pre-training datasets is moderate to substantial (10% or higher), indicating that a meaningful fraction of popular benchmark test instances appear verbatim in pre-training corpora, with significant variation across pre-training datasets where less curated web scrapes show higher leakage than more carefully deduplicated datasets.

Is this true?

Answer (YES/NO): NO